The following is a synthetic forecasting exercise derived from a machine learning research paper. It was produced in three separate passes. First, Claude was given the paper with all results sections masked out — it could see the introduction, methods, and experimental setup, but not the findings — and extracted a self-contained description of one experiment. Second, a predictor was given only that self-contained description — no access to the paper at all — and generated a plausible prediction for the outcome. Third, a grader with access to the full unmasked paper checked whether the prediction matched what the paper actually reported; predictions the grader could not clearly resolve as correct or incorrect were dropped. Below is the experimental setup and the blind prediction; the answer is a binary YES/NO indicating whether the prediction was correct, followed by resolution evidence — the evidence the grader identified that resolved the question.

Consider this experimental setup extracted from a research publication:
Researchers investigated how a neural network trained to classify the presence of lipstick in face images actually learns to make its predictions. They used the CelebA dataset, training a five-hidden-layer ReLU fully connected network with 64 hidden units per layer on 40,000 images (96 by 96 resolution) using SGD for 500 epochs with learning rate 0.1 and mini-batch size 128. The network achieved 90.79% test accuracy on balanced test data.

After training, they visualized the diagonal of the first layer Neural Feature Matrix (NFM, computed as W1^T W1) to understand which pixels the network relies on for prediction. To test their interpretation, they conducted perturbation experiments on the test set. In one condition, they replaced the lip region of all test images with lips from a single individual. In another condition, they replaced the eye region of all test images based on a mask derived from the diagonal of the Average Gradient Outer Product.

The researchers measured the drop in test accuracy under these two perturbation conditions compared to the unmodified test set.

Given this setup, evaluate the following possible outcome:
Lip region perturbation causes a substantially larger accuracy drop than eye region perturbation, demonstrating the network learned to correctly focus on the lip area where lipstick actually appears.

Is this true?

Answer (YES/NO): NO